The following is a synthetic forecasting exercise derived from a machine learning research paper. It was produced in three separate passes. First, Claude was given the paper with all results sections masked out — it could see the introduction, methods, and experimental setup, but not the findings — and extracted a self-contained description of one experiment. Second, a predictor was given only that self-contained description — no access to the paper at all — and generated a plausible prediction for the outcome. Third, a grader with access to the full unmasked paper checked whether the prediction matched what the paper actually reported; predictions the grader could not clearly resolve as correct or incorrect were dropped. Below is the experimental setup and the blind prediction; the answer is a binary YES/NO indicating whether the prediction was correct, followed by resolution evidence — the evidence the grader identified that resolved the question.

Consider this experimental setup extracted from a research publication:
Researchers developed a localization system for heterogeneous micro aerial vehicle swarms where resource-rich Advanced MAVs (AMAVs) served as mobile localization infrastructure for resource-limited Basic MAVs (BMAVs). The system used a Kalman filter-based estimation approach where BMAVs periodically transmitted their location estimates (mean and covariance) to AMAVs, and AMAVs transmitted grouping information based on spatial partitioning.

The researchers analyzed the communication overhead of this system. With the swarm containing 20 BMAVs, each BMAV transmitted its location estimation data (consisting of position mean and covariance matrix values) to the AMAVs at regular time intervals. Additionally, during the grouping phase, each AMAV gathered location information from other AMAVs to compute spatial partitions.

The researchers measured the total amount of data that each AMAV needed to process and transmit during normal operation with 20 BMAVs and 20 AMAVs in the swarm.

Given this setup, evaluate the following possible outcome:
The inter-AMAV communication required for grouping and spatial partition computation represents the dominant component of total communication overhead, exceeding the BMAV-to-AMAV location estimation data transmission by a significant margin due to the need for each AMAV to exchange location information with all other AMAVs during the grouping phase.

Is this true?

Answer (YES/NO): NO